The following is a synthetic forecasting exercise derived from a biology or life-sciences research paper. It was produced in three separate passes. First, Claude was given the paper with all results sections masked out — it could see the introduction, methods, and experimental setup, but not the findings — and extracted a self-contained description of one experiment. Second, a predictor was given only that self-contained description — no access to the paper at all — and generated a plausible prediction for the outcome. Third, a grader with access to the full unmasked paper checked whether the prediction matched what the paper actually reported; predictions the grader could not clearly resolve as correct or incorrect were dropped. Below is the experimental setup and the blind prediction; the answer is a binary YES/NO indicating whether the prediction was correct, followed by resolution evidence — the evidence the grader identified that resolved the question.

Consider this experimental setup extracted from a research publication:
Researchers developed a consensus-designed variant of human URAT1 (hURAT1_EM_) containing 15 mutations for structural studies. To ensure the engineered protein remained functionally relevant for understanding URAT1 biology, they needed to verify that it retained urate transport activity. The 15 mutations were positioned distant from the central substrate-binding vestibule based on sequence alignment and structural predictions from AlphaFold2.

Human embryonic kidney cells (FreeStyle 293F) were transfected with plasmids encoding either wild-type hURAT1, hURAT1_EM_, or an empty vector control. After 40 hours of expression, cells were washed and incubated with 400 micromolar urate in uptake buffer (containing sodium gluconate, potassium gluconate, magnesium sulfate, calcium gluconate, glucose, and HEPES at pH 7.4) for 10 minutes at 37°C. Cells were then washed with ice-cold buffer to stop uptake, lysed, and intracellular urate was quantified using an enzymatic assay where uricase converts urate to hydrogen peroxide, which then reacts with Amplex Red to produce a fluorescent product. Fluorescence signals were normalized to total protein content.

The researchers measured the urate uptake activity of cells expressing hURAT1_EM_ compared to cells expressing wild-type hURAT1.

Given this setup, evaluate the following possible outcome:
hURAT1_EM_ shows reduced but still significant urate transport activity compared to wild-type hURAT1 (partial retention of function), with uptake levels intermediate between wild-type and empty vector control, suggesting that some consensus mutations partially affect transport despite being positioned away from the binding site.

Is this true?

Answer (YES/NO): NO